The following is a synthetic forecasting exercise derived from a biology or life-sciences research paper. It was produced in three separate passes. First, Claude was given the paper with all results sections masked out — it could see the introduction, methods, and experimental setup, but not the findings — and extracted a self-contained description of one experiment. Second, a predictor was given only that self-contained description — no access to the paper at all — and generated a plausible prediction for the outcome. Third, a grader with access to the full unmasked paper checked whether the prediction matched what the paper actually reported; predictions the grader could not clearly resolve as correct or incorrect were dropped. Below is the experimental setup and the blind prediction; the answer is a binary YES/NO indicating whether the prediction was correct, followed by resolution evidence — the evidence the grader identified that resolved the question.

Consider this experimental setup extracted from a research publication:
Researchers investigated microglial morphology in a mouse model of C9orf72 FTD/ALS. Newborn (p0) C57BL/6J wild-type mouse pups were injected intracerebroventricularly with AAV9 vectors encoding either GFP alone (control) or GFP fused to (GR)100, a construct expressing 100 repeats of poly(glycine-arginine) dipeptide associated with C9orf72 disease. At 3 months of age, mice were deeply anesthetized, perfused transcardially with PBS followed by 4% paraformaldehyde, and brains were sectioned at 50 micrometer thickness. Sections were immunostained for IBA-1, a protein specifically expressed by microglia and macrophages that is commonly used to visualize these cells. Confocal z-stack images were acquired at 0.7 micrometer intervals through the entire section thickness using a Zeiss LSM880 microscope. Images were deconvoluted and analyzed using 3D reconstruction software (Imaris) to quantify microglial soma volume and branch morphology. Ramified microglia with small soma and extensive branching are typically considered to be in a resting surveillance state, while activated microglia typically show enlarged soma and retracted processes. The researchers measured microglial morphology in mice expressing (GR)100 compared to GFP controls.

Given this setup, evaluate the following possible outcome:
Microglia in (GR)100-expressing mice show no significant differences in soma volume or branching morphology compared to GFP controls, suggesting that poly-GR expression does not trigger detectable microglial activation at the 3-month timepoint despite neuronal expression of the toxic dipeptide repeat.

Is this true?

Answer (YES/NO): NO